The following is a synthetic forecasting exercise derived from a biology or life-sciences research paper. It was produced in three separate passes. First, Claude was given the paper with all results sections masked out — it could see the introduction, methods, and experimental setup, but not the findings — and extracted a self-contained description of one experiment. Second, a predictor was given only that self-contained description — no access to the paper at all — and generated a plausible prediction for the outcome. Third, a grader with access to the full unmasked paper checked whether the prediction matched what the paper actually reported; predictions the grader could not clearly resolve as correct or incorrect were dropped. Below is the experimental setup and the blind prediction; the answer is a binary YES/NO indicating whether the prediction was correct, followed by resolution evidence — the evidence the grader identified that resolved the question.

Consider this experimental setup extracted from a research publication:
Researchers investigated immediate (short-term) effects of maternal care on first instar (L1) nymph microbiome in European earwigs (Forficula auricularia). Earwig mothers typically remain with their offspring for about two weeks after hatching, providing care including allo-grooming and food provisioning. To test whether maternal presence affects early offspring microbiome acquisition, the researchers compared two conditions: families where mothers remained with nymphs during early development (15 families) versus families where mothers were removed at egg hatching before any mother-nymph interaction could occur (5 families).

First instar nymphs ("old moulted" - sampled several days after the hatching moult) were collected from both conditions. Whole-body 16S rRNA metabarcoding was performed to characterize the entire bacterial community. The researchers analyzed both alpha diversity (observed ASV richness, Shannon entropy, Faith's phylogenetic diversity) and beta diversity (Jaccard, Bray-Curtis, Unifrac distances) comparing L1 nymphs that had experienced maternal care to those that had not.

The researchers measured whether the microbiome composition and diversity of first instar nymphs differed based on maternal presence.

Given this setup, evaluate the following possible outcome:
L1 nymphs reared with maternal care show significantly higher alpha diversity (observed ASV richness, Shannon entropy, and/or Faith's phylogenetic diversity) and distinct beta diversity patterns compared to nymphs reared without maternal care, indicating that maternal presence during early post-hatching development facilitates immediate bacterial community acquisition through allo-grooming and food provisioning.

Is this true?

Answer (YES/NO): YES